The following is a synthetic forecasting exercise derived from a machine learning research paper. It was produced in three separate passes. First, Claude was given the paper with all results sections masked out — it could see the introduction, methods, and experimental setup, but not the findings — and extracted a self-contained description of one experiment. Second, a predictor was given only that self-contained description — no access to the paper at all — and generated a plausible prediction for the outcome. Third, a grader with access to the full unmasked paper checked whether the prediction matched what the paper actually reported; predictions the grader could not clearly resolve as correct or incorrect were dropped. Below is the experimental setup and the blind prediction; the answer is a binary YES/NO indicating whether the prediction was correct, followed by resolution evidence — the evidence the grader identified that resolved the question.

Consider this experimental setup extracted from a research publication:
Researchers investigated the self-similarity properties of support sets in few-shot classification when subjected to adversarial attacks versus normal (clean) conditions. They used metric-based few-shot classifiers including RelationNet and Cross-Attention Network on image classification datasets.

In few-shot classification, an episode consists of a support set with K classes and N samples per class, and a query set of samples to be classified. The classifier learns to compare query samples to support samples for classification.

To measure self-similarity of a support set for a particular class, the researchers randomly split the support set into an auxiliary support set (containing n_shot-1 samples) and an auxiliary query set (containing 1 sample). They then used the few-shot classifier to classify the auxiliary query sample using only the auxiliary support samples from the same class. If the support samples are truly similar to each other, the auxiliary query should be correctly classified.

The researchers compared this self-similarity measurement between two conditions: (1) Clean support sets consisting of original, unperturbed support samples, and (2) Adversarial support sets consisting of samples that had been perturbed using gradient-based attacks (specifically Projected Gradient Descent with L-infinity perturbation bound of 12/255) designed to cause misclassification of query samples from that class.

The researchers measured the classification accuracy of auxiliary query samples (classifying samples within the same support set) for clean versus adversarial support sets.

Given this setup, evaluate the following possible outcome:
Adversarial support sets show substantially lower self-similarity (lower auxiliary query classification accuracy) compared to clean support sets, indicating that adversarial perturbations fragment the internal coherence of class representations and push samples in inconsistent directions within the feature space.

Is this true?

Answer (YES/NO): NO